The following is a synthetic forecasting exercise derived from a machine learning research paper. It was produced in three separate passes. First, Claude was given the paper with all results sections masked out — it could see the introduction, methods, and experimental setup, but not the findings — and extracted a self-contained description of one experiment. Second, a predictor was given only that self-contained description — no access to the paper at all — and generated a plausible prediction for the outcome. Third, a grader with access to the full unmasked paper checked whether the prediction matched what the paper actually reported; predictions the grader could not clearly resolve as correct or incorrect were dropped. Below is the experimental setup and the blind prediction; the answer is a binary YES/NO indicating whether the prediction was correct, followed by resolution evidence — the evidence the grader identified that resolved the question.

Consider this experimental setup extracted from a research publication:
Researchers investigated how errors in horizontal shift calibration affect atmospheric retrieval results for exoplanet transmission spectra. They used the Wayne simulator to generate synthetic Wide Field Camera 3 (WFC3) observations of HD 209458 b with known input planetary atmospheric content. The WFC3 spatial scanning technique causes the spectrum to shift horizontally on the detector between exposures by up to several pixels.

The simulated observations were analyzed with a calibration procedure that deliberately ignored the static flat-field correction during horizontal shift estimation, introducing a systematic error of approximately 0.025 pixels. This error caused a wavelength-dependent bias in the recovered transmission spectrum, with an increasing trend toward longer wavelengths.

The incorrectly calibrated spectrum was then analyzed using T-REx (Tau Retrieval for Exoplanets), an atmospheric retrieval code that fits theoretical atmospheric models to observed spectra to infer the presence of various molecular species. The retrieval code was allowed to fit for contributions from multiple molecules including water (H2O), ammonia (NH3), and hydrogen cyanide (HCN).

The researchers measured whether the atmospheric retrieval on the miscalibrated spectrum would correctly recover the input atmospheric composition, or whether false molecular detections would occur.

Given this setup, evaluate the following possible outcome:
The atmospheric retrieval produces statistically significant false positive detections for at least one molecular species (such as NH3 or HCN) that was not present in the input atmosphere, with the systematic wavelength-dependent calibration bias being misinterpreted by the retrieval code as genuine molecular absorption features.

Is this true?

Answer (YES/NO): YES